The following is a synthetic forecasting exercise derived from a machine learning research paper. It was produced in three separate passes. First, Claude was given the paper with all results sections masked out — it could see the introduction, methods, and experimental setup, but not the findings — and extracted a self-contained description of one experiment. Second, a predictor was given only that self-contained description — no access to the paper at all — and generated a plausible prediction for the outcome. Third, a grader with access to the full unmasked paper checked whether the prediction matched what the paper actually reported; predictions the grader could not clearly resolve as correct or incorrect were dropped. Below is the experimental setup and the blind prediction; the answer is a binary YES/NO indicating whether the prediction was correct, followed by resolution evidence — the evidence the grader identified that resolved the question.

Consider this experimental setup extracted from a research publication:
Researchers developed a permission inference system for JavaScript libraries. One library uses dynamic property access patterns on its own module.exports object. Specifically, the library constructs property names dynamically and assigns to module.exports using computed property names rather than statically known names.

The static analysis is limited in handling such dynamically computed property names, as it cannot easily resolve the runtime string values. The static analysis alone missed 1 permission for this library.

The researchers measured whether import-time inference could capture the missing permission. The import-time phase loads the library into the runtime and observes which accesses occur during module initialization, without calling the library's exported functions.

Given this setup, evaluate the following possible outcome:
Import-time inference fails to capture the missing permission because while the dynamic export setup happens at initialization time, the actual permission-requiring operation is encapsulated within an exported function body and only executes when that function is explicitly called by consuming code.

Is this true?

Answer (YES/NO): NO